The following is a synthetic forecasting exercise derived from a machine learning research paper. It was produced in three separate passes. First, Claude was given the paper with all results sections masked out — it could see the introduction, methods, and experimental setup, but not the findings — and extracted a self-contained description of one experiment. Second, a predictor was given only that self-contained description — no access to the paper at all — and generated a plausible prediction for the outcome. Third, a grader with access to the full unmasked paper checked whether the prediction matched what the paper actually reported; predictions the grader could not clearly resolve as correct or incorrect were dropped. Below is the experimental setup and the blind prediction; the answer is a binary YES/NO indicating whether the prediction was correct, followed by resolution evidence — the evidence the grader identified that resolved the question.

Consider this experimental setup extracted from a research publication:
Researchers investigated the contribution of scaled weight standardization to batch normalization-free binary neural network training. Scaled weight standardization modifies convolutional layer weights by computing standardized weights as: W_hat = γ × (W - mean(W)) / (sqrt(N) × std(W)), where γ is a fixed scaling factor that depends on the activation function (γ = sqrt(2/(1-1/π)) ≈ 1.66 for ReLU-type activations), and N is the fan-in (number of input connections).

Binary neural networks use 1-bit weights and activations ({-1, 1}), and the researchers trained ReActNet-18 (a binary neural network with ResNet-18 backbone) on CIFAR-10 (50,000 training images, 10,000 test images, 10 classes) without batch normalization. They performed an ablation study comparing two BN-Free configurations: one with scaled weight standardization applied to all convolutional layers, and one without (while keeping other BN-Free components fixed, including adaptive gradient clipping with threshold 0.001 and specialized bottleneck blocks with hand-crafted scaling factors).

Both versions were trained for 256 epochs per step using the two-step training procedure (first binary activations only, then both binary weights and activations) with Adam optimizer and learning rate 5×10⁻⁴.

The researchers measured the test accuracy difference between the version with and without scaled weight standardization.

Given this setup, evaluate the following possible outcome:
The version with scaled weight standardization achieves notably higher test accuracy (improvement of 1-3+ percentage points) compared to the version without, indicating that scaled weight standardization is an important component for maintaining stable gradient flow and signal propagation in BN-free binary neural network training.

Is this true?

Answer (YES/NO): NO